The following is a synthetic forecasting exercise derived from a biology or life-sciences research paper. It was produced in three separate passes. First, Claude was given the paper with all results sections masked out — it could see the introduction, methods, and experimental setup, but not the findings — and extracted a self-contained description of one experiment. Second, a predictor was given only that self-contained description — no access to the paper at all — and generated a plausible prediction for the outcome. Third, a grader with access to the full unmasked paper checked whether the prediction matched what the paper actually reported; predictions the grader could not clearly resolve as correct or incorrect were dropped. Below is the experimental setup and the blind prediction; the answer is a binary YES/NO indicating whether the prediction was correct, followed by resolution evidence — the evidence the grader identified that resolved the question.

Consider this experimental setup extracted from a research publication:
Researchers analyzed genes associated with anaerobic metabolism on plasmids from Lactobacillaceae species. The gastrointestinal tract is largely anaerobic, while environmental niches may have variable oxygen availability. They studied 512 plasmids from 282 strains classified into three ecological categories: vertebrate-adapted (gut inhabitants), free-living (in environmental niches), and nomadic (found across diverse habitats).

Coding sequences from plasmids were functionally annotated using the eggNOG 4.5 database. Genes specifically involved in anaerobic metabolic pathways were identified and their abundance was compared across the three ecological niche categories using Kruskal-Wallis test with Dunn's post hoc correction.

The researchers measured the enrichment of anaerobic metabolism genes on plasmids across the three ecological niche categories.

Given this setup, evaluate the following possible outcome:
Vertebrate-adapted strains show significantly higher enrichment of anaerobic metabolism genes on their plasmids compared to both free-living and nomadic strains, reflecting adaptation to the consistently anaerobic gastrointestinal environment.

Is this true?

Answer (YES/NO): YES